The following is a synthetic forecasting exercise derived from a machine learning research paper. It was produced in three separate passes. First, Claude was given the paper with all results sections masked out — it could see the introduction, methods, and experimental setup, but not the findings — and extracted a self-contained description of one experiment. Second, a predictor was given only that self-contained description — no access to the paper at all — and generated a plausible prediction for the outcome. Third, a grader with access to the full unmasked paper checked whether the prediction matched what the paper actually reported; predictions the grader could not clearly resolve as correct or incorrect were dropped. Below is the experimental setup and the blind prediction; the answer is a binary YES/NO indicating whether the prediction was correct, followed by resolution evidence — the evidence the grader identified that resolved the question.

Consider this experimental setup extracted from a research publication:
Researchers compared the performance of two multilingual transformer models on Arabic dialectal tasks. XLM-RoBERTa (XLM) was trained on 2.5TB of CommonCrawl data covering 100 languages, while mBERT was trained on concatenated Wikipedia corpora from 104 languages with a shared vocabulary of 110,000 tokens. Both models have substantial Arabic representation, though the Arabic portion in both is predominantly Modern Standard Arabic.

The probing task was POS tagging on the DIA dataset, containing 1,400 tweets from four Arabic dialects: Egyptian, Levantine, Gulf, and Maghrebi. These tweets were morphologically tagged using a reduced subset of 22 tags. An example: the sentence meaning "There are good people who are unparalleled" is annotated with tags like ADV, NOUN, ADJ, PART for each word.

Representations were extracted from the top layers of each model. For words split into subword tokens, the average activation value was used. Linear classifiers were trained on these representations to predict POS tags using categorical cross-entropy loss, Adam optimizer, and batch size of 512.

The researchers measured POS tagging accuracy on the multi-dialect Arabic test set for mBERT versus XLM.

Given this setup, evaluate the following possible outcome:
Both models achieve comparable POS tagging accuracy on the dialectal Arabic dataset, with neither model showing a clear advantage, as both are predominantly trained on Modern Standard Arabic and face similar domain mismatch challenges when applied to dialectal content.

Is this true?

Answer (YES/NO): YES